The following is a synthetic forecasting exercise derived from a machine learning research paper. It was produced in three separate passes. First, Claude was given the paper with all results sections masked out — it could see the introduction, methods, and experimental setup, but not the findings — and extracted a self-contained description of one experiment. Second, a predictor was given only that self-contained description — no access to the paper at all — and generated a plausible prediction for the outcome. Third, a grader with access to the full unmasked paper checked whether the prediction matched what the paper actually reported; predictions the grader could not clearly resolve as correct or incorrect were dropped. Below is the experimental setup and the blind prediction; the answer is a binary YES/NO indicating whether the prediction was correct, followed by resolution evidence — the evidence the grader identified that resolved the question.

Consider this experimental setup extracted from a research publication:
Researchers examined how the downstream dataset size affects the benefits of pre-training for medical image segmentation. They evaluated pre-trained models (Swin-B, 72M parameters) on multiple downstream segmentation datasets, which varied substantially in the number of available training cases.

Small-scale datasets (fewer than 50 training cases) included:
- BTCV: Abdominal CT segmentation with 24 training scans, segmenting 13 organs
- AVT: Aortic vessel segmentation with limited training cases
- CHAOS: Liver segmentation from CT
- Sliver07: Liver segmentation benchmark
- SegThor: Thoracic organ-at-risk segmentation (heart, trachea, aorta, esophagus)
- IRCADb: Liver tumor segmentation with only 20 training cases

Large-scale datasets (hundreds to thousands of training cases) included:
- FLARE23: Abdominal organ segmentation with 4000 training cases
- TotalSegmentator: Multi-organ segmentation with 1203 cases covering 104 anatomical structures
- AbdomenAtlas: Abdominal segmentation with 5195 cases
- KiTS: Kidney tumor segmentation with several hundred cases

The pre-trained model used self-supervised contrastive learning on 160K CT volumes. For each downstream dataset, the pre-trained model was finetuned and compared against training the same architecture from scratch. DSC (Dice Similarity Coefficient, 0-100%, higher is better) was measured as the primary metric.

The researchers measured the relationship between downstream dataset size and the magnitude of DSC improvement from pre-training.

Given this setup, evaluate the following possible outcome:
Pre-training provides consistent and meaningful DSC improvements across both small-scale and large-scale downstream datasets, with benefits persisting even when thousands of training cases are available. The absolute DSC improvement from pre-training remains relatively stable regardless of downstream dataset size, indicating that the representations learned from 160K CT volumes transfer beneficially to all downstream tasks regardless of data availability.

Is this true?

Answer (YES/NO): NO